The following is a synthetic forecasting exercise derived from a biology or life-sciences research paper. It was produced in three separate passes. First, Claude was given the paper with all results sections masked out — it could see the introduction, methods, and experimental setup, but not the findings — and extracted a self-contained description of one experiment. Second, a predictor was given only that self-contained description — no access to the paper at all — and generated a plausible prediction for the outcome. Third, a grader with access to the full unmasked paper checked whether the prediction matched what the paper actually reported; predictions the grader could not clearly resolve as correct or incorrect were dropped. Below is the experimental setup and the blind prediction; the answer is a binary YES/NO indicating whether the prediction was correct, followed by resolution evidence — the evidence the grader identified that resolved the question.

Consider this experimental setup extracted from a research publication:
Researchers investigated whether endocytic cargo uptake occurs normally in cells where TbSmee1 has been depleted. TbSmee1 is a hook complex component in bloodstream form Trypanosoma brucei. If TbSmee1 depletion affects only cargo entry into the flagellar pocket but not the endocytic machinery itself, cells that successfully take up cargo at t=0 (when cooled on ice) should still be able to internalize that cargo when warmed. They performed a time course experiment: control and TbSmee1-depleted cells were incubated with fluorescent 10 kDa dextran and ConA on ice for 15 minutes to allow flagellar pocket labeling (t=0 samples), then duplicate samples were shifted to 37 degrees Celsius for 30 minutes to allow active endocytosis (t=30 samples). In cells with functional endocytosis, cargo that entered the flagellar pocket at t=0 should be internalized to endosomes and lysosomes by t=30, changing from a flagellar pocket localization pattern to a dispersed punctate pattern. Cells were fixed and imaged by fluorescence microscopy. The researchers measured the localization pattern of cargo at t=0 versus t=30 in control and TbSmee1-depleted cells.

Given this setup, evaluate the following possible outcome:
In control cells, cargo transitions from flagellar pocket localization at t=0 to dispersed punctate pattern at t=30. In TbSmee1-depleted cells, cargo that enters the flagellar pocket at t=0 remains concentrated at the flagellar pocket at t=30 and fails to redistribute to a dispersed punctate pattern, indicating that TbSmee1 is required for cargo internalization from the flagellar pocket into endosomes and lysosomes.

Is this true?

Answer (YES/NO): NO